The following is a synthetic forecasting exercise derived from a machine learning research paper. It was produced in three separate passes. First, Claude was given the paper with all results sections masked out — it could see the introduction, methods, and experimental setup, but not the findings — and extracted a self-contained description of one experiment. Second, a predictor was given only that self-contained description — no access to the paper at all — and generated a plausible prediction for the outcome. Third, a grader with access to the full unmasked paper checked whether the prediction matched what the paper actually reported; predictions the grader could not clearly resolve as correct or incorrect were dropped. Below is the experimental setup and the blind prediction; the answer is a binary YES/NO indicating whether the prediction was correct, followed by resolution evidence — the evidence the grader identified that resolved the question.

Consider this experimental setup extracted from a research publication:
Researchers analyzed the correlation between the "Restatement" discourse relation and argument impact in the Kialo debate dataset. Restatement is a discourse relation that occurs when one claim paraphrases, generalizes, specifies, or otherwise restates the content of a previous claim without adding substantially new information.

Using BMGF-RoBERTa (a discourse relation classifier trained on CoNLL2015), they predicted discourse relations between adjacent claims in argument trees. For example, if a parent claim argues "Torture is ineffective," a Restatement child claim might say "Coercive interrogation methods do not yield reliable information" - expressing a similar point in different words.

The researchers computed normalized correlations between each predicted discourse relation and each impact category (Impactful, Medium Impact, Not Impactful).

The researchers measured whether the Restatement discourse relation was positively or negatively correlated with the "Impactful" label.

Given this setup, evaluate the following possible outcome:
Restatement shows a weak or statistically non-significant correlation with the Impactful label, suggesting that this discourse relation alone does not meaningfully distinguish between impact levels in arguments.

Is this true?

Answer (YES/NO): NO